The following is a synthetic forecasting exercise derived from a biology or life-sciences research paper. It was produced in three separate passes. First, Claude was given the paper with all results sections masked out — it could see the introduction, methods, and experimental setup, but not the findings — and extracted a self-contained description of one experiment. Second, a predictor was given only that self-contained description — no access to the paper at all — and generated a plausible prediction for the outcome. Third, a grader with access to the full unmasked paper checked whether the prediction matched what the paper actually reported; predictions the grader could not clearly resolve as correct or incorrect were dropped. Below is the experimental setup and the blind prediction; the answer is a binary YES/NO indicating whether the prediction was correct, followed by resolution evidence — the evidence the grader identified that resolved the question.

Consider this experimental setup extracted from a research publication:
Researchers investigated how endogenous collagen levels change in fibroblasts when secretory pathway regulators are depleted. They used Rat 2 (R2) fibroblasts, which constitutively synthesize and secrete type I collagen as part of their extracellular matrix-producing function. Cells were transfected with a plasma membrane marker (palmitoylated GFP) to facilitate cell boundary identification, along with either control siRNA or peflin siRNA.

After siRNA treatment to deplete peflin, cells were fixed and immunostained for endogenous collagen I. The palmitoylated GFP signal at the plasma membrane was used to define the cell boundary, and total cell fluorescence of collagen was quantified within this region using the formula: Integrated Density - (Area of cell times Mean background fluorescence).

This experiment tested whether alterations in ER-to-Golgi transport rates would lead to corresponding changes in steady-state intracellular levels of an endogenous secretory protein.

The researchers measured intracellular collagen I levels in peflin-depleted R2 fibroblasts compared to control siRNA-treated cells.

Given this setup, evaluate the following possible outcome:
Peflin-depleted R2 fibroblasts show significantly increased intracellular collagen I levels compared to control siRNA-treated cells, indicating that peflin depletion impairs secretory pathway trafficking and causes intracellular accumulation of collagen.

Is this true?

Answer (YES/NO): NO